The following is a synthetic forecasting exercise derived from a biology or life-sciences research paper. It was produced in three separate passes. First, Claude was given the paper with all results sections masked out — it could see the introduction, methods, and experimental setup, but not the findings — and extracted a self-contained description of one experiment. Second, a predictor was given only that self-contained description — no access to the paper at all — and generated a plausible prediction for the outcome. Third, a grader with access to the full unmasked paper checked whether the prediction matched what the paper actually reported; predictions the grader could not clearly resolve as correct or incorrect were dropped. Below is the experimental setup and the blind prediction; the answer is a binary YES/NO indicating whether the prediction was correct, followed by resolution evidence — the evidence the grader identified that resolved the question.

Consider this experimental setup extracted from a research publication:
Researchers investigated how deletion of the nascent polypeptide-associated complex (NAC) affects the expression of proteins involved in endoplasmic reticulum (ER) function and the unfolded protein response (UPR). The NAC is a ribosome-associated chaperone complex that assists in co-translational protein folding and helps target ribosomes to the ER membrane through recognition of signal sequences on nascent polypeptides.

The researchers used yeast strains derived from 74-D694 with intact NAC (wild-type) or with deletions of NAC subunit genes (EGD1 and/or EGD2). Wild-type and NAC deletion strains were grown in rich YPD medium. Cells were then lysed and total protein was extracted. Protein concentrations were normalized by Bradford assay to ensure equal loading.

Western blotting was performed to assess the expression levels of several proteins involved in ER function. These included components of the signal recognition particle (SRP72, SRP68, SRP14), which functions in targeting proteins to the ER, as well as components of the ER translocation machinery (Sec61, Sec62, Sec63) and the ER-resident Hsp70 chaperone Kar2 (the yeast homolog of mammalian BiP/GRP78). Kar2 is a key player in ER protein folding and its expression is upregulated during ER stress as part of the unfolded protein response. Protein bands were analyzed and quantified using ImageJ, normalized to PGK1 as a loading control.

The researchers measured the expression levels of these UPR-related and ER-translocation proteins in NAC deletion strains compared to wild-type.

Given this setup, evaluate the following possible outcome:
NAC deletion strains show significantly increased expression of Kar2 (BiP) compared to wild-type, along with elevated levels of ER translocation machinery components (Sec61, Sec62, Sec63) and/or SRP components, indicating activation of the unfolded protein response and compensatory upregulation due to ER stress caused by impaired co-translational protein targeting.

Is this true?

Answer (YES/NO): YES